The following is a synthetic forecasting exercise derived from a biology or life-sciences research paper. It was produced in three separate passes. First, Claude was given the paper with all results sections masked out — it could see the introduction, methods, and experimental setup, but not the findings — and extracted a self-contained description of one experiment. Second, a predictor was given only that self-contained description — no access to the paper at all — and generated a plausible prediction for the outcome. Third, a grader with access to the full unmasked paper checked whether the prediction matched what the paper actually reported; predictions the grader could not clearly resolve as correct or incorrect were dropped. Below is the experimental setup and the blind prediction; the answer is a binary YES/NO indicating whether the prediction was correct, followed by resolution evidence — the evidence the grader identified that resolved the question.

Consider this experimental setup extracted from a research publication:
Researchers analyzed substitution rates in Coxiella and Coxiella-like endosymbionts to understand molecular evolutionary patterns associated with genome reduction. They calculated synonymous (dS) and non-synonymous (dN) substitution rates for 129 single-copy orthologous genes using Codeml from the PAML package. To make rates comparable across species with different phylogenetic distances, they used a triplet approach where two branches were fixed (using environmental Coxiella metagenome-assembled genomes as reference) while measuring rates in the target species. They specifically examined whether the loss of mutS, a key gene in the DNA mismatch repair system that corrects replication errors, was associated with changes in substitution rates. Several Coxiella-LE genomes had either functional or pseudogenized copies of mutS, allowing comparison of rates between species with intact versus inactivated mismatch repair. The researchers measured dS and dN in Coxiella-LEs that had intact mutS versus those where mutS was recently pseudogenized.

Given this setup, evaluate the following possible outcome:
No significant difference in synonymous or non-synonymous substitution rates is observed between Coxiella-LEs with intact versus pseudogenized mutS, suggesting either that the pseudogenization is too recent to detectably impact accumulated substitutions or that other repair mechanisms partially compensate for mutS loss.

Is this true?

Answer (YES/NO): NO